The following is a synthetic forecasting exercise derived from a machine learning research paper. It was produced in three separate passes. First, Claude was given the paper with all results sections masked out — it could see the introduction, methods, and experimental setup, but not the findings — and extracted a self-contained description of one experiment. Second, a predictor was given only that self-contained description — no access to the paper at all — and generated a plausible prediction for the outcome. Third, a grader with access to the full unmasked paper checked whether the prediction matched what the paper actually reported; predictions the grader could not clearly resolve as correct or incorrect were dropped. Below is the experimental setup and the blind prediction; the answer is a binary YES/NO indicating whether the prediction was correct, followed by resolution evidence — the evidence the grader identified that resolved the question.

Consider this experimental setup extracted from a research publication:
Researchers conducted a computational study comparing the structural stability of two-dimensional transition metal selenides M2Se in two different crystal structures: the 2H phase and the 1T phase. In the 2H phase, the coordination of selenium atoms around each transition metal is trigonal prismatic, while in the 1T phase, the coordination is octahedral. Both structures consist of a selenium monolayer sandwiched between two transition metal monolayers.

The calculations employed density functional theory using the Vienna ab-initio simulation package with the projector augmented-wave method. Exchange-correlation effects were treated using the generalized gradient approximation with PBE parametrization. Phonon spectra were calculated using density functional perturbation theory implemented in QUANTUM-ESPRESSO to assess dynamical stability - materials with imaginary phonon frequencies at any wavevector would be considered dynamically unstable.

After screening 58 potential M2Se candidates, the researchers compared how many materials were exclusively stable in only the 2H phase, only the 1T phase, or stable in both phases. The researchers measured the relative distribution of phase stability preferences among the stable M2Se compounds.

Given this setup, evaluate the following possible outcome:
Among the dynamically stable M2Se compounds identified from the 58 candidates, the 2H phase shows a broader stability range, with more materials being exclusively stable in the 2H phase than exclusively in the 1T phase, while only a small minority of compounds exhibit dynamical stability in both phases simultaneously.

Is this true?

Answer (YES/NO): NO